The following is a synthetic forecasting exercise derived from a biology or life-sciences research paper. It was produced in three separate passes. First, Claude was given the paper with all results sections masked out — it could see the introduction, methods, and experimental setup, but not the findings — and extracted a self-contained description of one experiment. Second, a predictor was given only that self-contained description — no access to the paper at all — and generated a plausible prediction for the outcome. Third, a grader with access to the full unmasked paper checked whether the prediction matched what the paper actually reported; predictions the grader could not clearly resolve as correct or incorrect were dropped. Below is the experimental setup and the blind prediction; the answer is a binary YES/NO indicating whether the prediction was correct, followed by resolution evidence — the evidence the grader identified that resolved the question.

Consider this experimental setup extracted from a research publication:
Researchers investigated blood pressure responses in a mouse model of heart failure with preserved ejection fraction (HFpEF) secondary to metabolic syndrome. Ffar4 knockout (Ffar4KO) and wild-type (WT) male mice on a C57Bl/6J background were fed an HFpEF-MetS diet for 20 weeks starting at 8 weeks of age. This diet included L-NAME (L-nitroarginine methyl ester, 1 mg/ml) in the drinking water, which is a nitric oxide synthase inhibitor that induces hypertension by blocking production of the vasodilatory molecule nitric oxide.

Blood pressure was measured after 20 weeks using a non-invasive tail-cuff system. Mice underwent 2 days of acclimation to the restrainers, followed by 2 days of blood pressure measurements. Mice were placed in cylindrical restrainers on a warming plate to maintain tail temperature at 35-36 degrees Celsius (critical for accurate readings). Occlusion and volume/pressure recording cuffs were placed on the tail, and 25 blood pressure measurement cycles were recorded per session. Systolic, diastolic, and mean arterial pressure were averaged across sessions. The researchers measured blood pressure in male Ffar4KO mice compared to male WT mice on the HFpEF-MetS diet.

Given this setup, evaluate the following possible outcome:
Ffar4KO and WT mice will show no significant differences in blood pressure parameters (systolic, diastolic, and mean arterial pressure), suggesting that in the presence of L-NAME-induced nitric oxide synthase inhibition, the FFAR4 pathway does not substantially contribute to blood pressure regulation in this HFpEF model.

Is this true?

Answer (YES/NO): YES